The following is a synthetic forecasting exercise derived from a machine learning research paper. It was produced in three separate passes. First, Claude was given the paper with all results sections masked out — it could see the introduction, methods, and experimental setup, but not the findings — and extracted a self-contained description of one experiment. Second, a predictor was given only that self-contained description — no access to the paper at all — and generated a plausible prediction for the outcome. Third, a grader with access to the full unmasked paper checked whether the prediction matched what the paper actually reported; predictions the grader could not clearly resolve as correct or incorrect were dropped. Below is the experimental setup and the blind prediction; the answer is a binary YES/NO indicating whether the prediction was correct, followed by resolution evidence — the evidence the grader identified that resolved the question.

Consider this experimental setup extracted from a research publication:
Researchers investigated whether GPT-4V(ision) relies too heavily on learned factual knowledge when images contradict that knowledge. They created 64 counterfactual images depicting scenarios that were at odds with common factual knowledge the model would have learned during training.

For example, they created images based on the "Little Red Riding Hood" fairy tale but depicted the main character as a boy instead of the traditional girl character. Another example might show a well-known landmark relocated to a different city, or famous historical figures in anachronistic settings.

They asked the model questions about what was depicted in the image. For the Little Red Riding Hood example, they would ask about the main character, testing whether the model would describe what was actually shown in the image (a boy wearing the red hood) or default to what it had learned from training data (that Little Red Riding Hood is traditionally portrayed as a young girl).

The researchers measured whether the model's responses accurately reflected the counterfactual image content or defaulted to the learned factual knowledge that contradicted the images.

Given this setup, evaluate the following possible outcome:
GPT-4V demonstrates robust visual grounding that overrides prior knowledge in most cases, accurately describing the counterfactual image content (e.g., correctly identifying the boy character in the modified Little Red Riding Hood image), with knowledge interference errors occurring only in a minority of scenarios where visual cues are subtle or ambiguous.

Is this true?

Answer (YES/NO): NO